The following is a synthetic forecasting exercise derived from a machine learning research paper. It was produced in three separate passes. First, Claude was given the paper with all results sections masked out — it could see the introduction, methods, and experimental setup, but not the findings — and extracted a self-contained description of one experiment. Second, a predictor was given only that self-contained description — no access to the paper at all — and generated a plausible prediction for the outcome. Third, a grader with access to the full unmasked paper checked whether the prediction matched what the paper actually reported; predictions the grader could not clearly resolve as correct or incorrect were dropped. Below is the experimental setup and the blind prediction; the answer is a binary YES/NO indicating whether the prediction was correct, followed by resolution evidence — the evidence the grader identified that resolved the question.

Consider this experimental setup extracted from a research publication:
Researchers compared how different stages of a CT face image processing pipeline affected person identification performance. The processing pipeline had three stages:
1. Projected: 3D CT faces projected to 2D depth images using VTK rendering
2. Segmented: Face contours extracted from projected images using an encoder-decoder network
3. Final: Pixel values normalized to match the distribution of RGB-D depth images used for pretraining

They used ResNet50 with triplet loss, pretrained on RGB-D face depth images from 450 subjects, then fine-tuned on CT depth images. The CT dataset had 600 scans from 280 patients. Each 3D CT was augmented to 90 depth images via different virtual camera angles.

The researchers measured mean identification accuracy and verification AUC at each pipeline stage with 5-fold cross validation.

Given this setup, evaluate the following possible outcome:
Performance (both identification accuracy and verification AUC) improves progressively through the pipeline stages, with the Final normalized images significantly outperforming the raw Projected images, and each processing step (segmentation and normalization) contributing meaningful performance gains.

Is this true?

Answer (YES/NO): NO